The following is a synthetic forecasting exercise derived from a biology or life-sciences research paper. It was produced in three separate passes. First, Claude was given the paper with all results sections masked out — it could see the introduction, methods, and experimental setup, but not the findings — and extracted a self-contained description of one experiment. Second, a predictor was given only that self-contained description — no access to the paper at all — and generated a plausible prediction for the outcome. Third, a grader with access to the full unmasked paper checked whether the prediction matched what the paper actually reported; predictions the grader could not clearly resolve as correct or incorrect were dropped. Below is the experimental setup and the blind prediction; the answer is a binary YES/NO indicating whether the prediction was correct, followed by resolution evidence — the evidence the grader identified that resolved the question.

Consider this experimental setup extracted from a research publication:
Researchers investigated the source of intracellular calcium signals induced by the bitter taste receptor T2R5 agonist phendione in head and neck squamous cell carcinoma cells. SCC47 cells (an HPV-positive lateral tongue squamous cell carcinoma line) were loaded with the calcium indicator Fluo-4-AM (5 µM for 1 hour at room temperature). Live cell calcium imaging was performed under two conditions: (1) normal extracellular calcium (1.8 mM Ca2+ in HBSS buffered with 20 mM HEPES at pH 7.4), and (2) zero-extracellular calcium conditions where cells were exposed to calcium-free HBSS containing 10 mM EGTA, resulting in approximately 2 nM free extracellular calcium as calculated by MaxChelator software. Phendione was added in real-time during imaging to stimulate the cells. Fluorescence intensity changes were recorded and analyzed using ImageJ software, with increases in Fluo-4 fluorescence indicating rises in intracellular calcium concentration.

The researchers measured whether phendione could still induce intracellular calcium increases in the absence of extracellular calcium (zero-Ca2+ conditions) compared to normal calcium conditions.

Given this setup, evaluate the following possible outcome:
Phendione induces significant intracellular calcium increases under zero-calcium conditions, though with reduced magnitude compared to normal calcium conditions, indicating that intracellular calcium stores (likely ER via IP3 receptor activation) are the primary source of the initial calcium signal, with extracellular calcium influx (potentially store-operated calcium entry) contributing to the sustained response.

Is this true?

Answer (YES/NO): YES